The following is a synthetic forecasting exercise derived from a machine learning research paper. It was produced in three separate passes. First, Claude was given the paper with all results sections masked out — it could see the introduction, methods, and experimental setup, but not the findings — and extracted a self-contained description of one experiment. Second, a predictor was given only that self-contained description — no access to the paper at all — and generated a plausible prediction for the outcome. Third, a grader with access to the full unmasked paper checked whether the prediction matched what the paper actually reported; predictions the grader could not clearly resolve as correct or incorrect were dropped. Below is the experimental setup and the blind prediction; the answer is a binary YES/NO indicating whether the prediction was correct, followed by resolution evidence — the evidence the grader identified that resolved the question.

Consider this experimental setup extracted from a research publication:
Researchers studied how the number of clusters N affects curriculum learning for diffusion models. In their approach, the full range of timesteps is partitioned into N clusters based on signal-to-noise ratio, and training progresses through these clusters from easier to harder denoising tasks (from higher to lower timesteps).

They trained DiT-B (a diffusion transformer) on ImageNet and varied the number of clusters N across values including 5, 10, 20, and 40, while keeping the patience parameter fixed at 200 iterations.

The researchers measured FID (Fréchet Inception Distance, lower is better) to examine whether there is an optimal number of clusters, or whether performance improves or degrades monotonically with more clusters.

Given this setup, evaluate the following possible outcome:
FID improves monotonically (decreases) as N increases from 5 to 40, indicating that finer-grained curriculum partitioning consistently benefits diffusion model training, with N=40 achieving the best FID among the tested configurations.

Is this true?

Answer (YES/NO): NO